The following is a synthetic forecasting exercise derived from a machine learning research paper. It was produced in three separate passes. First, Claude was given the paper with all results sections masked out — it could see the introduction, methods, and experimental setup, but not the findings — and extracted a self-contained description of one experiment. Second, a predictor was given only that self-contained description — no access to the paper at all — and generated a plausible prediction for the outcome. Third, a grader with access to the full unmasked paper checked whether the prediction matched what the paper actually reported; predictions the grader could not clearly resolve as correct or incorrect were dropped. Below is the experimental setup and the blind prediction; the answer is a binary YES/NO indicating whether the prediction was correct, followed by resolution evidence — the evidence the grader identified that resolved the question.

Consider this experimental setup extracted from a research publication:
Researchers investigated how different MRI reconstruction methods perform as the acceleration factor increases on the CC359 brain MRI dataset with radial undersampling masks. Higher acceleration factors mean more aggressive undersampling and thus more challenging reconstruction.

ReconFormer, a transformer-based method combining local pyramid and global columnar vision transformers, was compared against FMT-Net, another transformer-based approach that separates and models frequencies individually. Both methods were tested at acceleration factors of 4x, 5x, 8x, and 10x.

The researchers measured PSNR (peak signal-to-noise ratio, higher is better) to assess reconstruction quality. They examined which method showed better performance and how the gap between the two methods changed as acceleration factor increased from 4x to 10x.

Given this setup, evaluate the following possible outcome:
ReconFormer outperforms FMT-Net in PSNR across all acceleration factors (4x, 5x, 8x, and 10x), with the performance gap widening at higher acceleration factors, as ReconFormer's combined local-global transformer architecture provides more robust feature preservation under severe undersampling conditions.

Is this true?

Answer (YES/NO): NO